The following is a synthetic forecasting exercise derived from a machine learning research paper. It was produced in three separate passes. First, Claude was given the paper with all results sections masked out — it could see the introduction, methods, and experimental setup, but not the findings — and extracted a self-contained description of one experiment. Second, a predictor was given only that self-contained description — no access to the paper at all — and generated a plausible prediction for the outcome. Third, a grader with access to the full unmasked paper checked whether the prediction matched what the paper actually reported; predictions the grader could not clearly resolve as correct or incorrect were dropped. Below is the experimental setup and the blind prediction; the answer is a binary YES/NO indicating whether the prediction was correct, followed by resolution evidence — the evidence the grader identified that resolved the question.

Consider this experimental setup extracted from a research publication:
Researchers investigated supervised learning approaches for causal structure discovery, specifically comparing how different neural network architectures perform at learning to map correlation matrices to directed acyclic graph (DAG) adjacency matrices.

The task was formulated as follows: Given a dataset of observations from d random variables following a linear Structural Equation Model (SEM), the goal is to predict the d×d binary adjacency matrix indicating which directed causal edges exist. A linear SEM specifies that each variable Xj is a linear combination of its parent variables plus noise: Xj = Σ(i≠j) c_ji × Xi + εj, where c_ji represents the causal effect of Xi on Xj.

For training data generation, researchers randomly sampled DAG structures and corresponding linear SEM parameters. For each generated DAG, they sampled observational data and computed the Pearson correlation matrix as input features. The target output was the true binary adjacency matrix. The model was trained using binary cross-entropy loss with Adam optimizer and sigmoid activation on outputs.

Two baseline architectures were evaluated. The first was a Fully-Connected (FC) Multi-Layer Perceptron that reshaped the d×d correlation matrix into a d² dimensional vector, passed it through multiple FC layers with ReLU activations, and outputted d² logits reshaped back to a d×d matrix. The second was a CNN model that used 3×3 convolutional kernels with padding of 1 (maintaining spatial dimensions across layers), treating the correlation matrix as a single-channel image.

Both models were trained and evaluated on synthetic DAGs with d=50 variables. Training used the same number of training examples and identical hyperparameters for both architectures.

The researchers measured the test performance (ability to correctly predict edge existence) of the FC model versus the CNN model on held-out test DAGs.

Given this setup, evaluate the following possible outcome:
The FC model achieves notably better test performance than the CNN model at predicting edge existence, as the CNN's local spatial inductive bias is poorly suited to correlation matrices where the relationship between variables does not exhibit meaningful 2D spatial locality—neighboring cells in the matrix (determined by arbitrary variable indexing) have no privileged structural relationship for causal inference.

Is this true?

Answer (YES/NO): NO